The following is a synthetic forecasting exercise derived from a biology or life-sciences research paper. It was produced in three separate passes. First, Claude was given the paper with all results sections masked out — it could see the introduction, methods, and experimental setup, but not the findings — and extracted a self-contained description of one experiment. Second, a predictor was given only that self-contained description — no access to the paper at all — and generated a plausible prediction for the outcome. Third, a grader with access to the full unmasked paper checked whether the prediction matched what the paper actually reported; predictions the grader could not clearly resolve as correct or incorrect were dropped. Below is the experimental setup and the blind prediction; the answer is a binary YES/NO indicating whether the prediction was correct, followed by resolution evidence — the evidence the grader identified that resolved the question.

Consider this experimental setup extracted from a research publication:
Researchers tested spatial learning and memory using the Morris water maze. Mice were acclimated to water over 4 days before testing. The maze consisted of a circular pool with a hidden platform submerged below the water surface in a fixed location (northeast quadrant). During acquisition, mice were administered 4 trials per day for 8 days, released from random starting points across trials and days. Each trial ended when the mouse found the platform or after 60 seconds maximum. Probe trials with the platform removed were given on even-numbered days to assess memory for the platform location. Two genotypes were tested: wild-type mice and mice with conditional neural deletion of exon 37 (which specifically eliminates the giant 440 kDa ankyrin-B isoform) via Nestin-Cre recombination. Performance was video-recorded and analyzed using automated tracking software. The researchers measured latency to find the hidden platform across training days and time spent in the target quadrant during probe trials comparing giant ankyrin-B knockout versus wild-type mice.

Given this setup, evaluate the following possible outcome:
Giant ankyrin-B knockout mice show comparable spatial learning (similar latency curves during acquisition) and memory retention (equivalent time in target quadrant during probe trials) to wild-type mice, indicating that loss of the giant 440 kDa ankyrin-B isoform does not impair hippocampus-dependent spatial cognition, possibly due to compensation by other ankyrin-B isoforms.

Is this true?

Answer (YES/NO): YES